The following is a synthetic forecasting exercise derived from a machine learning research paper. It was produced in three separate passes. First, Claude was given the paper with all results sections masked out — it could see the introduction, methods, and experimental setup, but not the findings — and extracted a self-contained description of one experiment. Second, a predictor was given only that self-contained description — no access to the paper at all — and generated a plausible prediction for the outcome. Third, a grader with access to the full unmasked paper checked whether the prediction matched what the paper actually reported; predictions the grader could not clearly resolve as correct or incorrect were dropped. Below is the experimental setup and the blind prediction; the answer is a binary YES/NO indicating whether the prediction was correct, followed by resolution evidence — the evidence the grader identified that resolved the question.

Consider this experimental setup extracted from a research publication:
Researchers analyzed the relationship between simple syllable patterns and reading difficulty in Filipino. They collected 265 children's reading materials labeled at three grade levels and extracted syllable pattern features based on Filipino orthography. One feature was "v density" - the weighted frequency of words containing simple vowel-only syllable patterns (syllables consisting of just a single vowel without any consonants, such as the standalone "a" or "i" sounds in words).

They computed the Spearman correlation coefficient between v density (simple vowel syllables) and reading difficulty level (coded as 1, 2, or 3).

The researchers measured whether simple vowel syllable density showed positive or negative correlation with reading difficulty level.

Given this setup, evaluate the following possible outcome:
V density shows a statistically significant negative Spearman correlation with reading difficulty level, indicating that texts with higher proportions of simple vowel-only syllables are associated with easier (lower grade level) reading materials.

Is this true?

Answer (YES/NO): NO